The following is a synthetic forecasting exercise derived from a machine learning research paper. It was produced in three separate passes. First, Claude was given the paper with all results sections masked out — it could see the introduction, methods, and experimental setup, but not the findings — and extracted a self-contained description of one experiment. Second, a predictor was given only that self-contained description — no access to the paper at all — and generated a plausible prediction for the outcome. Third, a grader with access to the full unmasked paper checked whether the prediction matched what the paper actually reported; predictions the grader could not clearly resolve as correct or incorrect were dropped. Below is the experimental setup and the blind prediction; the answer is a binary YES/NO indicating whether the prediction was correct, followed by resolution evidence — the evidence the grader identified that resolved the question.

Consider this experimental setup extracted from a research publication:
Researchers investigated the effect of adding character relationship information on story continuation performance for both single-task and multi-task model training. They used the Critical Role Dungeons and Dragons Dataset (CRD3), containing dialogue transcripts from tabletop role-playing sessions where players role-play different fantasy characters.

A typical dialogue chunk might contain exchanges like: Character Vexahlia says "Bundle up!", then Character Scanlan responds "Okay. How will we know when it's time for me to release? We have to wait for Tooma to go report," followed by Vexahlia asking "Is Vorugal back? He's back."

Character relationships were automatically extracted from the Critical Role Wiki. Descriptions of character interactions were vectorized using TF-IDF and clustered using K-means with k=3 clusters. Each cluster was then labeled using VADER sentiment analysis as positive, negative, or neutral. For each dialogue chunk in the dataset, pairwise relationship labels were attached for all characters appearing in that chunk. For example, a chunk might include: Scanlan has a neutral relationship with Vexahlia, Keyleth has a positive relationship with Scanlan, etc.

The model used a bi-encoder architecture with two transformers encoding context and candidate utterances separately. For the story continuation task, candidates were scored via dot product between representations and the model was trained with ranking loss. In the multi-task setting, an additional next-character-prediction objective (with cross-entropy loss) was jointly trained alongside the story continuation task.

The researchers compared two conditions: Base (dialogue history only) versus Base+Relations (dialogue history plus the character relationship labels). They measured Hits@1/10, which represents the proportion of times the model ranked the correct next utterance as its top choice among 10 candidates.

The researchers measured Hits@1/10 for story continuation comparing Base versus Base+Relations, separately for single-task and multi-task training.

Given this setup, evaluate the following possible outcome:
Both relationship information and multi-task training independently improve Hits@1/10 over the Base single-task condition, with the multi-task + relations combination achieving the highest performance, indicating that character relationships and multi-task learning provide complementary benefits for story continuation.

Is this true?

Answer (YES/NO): NO